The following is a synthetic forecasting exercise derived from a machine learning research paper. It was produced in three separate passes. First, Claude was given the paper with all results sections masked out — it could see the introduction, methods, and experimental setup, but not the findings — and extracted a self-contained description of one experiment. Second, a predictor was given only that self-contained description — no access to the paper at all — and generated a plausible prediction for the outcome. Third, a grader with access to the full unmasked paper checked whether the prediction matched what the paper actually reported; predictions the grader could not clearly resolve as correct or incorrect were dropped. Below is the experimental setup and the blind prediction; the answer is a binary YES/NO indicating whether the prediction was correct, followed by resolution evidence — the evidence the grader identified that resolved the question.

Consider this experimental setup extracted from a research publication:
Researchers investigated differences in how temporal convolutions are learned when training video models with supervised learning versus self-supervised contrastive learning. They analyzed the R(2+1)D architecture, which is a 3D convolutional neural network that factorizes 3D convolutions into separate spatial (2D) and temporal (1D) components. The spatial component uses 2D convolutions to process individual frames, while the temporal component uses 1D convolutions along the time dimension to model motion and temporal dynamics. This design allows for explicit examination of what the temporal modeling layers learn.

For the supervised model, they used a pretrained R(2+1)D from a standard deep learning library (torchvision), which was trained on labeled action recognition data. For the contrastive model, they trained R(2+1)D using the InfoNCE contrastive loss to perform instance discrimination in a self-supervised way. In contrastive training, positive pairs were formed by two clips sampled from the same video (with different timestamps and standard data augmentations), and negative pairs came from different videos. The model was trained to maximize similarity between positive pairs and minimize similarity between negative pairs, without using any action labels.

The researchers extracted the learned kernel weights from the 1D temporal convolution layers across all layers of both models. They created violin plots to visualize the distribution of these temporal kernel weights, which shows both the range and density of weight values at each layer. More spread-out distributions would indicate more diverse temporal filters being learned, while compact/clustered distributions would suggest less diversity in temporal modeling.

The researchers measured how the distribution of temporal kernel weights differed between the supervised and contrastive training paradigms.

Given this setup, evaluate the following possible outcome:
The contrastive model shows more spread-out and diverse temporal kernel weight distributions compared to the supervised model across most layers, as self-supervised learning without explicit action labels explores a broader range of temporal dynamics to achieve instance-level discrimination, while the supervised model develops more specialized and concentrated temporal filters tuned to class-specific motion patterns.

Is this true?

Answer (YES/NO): NO